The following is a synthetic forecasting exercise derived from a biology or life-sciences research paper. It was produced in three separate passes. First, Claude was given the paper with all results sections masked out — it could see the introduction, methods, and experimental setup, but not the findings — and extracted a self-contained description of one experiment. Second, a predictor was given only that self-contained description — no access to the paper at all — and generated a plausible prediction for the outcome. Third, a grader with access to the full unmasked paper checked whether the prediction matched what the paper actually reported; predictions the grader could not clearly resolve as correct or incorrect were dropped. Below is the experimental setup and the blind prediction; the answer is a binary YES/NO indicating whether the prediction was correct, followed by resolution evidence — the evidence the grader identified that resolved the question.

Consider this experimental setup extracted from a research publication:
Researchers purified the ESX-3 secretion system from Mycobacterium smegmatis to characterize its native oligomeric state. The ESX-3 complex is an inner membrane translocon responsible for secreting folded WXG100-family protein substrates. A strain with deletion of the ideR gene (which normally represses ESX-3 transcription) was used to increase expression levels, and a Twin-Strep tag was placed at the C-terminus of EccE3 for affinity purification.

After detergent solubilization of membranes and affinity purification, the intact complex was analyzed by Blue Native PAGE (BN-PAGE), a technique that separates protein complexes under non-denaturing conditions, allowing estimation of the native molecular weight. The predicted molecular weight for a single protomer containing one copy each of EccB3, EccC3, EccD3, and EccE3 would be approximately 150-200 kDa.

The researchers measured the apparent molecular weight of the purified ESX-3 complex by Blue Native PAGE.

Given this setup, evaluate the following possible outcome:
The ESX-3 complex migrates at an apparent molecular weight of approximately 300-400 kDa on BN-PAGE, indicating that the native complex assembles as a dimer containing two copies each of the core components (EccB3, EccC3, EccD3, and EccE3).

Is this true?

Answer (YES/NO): NO